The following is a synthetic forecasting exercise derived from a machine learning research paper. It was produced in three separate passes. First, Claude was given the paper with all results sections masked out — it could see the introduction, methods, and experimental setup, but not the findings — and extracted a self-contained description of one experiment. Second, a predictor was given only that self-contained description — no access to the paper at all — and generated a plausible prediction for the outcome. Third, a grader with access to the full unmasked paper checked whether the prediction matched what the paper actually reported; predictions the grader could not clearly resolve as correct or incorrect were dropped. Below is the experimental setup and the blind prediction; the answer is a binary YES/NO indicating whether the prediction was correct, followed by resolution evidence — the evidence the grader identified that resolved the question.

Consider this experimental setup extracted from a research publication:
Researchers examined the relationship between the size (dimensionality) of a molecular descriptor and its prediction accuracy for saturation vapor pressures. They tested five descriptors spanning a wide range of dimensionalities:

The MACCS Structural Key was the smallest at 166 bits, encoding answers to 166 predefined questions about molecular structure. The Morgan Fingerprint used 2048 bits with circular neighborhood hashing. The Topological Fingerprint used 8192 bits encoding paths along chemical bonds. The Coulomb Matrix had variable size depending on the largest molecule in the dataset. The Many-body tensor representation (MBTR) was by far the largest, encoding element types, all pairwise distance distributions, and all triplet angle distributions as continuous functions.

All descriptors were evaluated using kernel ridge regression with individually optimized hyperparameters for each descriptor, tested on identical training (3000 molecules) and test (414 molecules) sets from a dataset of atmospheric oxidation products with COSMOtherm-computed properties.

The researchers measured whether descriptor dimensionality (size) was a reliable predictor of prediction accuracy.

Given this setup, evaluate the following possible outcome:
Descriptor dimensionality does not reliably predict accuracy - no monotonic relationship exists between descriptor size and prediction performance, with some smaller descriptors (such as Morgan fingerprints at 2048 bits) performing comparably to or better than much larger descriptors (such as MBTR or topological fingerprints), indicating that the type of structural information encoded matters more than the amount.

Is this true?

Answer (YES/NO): NO